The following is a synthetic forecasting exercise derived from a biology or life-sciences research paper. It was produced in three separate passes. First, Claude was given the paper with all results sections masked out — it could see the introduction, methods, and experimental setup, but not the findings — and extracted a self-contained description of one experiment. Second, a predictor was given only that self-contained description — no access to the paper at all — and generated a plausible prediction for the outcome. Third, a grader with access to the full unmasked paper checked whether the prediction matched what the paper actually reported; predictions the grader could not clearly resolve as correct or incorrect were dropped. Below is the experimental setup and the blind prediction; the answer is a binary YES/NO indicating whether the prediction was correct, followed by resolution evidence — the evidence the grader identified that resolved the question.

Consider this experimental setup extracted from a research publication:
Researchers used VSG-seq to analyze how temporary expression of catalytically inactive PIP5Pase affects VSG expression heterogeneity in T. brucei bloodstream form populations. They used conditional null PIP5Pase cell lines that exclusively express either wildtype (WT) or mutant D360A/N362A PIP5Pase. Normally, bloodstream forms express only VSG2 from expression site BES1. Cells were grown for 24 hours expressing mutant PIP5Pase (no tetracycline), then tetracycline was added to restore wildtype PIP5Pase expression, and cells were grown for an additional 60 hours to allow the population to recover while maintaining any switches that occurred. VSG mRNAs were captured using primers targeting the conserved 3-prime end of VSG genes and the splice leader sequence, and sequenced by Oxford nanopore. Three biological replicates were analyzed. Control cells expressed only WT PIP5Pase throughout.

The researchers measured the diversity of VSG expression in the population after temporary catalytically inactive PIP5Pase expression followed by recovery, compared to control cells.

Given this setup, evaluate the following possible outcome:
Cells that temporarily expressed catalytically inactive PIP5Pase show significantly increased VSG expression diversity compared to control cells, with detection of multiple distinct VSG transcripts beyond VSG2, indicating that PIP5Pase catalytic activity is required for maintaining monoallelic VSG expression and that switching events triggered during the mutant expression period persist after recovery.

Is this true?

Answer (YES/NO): YES